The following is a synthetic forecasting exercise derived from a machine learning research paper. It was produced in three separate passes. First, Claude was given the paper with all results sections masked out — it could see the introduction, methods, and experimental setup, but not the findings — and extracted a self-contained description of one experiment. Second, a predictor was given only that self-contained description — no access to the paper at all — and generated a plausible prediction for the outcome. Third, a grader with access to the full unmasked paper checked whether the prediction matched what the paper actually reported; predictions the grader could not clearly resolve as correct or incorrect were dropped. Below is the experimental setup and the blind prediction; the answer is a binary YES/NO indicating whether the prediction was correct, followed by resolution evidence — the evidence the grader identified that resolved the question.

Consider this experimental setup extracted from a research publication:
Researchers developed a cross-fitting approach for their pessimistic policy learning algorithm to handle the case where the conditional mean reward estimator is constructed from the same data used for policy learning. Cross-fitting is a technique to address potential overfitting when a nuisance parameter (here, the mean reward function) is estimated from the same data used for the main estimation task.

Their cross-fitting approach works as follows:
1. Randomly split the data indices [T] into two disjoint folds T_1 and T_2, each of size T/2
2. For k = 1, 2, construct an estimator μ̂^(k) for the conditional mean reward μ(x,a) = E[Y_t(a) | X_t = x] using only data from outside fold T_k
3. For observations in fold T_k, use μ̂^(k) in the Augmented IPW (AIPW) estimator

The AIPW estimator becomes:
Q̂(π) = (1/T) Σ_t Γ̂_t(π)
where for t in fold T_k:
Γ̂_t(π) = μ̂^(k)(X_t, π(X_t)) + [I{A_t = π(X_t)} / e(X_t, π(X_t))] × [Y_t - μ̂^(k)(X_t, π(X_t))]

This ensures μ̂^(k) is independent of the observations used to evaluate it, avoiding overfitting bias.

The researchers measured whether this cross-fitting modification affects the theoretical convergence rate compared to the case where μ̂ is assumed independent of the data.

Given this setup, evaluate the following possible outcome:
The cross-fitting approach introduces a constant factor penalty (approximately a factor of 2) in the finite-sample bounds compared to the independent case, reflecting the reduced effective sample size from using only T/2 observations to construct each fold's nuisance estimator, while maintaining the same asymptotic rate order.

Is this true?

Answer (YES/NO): NO